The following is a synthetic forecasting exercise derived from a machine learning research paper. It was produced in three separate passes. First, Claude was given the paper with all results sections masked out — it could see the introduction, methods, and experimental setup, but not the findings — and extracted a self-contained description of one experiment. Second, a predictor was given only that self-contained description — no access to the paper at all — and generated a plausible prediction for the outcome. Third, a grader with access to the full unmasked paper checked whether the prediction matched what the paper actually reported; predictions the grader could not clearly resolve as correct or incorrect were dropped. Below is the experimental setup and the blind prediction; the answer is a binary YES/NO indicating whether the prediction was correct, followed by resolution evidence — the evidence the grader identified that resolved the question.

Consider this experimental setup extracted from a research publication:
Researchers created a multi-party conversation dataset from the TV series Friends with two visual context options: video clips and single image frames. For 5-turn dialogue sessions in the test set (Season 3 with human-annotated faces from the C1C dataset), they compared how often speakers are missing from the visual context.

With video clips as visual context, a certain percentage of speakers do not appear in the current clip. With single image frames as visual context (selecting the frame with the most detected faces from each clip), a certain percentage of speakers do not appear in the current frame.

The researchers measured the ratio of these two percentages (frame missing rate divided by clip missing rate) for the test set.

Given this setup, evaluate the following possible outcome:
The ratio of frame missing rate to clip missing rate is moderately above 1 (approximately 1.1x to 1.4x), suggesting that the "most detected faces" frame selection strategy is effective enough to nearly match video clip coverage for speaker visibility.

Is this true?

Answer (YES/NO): NO